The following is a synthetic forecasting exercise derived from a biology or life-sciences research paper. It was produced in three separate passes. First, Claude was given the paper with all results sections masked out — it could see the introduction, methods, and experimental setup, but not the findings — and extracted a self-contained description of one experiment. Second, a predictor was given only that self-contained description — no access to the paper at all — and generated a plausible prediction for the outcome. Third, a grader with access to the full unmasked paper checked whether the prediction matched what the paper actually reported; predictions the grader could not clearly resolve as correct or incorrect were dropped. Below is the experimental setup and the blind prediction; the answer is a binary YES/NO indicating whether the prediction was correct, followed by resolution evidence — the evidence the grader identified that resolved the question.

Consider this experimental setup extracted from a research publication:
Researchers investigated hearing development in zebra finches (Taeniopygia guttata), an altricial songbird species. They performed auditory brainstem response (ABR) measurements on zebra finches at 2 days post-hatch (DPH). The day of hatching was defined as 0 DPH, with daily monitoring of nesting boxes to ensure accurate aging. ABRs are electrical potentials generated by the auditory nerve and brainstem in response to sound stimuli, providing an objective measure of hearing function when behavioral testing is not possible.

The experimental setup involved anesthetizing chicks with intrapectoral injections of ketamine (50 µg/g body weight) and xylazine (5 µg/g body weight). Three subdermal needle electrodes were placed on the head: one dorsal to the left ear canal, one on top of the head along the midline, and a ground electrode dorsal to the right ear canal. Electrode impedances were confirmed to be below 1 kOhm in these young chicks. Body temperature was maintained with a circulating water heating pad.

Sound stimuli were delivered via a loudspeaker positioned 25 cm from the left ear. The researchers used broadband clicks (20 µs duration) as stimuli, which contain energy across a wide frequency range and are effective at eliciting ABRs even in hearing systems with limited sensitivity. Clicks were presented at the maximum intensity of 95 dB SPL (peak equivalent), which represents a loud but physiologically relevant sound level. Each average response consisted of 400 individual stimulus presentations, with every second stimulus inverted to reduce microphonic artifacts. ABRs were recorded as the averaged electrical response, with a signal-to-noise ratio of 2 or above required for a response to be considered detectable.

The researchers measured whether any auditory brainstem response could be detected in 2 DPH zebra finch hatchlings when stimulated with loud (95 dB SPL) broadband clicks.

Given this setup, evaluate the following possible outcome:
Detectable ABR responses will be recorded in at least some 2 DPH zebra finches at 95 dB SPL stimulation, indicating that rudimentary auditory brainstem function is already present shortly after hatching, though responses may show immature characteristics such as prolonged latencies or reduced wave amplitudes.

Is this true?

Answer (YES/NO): NO